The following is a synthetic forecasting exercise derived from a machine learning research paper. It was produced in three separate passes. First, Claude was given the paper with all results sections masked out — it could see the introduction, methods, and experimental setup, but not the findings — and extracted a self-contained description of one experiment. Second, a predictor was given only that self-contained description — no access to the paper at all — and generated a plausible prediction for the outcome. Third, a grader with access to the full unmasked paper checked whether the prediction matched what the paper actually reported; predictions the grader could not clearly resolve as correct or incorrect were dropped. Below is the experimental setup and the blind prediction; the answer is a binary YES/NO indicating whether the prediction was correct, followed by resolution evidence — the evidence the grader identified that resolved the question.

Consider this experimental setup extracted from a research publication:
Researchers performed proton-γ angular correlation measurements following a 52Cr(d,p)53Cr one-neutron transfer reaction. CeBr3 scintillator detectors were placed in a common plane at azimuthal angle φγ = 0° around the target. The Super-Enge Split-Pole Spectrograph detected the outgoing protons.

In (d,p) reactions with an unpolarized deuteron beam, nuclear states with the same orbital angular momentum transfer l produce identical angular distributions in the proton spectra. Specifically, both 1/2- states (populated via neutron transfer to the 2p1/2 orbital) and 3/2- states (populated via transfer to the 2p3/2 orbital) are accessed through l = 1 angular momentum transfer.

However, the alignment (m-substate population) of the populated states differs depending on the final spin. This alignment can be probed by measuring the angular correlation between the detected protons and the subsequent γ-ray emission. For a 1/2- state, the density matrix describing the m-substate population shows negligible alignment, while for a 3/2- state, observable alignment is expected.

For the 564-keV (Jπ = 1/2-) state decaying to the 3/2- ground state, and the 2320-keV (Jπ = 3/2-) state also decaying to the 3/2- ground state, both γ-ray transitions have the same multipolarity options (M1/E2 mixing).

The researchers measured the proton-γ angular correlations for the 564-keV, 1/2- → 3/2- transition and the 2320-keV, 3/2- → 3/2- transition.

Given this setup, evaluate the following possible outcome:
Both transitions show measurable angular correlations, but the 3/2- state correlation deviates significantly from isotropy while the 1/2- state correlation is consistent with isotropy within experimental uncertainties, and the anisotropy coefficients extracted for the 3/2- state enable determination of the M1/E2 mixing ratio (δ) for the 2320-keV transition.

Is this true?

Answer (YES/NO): YES